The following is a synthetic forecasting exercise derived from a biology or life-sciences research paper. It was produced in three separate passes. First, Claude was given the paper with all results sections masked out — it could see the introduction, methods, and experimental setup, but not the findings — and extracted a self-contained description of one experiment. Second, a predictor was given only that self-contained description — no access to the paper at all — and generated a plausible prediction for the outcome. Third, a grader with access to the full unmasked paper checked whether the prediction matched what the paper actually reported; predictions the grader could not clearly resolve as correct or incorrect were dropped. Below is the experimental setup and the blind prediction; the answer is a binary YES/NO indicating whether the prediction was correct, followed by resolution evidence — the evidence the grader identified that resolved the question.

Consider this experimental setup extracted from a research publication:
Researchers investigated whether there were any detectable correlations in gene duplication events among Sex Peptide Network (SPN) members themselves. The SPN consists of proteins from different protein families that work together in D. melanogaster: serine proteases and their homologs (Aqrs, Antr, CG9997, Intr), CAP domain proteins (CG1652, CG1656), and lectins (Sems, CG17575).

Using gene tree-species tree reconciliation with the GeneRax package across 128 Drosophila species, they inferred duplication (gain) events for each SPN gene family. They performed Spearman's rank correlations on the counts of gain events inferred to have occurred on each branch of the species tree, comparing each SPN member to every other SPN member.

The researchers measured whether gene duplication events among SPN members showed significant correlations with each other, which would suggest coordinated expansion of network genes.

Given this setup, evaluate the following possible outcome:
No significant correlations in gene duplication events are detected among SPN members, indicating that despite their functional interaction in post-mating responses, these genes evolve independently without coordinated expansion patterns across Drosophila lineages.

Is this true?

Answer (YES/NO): YES